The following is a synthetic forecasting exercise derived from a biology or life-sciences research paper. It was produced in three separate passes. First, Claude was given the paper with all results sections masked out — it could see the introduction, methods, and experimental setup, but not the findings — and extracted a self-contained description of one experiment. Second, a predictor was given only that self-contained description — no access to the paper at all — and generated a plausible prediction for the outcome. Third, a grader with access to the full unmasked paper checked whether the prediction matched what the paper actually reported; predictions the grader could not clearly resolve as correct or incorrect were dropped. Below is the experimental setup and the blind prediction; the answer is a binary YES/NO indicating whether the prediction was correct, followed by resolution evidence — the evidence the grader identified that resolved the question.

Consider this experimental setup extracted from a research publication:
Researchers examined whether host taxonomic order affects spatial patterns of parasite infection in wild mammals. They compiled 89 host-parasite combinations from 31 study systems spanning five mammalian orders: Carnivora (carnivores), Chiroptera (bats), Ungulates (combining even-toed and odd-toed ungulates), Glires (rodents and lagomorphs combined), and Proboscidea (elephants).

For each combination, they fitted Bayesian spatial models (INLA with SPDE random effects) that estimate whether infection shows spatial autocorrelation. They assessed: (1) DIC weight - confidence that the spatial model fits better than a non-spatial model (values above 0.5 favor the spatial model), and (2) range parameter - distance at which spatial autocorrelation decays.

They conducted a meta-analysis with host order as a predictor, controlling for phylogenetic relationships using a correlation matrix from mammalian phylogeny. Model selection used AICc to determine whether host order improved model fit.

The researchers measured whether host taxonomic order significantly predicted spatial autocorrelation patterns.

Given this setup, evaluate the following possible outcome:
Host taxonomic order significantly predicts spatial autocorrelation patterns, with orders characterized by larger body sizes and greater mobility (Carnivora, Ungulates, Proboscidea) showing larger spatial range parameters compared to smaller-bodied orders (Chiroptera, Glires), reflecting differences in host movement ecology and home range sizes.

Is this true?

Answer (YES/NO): NO